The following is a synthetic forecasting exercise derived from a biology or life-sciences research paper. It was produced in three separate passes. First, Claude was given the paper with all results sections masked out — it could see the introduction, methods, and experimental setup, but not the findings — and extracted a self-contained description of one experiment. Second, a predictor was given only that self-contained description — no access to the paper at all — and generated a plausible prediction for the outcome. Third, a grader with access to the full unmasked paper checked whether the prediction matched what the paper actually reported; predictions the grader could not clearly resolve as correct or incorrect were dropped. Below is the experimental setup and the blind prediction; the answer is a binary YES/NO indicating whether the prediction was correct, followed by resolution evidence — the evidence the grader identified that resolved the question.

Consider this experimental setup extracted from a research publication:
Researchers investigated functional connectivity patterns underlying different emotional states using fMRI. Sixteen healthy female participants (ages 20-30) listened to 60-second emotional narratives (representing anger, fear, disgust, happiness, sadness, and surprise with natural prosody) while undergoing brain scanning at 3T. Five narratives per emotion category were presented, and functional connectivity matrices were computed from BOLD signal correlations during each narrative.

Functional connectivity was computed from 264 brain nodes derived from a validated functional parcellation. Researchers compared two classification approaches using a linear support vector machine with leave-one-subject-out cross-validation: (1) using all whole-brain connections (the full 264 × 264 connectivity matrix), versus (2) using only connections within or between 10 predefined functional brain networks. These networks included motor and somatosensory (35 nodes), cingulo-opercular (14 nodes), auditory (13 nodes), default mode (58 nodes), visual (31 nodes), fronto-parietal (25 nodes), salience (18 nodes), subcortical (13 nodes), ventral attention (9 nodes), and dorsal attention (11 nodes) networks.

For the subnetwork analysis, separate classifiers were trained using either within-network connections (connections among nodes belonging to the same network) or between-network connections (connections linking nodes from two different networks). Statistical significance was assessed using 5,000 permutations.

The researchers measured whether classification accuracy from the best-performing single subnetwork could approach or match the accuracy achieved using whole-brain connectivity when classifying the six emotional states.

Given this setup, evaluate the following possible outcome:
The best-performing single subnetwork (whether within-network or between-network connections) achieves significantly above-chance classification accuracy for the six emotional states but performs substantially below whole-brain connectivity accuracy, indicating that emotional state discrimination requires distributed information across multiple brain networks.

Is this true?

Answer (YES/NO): NO